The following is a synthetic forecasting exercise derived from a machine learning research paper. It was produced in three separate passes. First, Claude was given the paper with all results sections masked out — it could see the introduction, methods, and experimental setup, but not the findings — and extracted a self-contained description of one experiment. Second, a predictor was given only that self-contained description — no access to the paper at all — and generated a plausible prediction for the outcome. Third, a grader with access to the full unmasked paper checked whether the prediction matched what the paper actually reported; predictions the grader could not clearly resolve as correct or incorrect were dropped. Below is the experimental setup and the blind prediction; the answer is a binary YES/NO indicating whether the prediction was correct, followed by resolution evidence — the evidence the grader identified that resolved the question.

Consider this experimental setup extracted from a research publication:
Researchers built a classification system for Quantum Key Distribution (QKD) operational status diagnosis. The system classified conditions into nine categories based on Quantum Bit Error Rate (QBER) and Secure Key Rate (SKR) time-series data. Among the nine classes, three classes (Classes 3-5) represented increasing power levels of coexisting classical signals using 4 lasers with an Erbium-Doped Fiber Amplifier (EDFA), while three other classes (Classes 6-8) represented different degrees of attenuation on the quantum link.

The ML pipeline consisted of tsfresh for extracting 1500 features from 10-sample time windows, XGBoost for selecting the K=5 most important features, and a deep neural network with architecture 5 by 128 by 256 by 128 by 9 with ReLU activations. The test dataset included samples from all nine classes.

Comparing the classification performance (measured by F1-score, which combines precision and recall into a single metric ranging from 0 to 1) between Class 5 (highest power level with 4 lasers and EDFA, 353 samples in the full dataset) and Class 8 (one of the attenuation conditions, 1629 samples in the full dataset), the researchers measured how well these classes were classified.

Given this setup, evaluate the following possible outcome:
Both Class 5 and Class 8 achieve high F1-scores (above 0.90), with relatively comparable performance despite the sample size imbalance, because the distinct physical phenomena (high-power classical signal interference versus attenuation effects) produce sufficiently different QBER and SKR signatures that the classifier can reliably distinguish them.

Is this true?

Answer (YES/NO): YES